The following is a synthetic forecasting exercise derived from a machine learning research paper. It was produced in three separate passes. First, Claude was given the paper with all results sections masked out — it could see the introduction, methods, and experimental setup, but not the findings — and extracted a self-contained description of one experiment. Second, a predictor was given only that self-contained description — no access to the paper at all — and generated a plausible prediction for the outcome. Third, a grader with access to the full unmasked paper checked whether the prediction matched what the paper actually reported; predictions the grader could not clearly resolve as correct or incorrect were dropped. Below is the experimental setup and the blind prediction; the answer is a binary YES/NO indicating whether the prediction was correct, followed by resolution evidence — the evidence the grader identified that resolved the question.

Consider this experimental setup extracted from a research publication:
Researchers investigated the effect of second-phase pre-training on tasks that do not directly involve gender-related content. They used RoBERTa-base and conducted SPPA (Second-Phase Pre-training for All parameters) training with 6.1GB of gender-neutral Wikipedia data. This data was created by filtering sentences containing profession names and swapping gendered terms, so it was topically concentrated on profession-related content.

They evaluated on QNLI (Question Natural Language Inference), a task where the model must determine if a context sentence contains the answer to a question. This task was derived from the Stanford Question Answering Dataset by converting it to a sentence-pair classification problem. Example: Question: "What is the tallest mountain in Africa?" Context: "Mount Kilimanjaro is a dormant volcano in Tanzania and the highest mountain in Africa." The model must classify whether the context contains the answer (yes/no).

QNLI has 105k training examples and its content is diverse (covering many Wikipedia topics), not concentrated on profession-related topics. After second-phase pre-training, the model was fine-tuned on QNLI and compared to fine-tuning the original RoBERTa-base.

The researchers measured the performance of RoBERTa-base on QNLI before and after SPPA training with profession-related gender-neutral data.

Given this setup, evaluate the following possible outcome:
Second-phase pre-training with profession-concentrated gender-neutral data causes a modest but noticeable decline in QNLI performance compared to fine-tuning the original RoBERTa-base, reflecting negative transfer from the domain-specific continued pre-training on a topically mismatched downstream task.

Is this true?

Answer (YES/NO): NO